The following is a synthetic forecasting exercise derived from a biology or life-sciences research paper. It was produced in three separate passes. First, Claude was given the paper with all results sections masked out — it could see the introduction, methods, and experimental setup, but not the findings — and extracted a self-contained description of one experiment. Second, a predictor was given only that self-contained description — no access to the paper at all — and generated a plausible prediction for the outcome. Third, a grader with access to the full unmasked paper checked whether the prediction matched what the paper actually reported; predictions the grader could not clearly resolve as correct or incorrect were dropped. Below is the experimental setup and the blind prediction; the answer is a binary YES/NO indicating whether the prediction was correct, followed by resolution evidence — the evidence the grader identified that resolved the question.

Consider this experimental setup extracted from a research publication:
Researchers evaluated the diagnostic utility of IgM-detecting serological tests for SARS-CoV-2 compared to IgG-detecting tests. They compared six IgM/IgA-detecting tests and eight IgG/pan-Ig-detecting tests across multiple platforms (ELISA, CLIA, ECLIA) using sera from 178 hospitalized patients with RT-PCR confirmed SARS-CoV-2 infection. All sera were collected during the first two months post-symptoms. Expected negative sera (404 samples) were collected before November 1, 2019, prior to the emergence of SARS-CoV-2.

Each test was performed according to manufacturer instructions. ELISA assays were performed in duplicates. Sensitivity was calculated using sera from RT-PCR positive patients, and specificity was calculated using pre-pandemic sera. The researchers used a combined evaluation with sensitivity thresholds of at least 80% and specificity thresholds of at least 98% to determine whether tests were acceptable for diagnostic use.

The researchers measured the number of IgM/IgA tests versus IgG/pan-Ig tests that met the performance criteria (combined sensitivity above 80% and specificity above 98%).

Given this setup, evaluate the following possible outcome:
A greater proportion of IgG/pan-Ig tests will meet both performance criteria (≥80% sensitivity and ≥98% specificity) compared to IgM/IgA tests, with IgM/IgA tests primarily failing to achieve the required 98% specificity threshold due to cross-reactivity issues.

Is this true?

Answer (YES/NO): NO